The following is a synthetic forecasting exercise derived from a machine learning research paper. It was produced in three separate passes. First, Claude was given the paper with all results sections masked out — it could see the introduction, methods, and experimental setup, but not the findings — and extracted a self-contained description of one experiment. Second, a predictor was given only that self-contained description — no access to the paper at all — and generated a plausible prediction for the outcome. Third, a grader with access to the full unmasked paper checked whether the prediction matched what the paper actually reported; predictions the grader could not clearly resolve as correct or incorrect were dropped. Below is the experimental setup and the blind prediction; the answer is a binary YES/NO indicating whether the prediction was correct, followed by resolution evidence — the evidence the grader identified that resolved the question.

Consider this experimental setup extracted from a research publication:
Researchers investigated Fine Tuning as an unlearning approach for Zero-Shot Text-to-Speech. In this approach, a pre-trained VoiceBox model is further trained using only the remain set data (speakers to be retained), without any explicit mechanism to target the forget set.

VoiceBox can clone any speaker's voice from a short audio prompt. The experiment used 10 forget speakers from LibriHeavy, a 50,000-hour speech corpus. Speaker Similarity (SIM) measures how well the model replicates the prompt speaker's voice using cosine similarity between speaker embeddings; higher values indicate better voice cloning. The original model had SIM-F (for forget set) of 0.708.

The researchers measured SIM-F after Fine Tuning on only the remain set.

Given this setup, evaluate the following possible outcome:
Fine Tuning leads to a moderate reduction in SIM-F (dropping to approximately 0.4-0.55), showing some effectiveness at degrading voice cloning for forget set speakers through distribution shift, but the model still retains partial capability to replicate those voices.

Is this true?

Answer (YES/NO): NO